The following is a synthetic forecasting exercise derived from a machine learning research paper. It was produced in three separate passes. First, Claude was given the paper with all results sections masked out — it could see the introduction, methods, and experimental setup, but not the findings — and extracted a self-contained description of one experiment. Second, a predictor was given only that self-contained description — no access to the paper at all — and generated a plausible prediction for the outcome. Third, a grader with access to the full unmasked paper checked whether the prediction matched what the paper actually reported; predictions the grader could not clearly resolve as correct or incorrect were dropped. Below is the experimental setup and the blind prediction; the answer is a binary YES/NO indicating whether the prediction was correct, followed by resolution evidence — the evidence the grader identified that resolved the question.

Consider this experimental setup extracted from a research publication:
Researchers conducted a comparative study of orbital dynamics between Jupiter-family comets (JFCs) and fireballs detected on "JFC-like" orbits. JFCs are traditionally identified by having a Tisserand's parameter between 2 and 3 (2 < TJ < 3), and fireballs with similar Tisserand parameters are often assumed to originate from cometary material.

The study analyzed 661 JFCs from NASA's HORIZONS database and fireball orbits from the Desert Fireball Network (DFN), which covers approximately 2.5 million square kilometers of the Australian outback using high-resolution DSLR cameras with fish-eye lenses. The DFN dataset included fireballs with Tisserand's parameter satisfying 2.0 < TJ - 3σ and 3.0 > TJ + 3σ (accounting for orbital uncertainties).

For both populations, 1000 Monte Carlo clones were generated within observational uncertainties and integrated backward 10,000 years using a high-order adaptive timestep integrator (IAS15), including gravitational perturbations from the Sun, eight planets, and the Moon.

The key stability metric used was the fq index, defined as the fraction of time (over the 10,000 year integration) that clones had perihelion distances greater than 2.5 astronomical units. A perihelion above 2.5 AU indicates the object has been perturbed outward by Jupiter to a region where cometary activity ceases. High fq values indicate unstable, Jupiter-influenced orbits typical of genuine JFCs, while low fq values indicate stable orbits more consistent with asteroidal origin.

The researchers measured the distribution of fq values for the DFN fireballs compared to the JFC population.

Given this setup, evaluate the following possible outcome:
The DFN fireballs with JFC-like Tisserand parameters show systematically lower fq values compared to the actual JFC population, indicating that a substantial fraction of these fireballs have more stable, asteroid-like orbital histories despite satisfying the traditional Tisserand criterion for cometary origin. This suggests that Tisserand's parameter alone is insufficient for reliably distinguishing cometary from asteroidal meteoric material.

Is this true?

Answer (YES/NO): YES